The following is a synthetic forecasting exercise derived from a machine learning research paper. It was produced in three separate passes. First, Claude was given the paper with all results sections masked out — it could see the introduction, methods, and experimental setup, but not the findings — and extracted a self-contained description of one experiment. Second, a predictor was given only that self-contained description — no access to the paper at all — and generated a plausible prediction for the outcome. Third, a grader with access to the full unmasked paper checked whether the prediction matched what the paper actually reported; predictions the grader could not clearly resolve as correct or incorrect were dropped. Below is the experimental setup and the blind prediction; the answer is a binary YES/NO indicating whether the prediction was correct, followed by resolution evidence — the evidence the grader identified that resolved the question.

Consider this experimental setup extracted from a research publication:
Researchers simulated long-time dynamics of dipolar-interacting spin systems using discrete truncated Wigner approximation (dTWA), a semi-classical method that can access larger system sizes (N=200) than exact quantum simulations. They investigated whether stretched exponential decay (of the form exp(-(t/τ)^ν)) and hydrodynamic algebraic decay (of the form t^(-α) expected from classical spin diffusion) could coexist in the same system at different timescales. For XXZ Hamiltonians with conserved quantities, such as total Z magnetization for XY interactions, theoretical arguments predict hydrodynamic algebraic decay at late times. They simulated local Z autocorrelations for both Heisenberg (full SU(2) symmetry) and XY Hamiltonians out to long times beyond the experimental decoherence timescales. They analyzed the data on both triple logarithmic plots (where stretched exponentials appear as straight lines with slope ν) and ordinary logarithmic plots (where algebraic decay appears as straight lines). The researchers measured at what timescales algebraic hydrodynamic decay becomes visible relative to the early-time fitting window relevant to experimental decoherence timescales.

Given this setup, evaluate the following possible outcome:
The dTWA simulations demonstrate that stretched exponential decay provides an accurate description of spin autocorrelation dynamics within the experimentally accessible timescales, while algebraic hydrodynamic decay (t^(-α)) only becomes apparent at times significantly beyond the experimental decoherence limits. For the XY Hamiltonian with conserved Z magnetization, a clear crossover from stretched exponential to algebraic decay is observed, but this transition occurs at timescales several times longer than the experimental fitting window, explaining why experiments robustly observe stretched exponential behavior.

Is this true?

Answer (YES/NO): YES